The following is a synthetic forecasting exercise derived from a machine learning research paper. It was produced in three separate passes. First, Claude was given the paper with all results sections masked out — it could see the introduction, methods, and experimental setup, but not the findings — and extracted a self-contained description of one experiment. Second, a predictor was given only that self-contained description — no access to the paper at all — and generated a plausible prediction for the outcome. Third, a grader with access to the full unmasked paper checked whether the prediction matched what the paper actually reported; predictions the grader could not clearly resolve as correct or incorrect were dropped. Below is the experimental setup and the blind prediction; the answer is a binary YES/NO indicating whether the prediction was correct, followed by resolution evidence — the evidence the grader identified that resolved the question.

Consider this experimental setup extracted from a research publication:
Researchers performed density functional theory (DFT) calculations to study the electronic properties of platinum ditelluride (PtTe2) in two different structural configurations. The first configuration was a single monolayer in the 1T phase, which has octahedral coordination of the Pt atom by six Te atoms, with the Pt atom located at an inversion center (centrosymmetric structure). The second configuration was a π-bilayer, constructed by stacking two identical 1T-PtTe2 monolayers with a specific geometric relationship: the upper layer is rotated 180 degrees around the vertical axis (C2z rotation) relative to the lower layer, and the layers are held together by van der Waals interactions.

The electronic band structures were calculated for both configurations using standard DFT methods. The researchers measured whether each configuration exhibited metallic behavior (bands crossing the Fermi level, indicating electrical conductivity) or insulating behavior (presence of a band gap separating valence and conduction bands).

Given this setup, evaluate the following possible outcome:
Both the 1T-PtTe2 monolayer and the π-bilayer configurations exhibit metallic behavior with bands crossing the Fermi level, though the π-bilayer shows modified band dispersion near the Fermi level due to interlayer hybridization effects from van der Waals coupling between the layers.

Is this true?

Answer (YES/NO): NO